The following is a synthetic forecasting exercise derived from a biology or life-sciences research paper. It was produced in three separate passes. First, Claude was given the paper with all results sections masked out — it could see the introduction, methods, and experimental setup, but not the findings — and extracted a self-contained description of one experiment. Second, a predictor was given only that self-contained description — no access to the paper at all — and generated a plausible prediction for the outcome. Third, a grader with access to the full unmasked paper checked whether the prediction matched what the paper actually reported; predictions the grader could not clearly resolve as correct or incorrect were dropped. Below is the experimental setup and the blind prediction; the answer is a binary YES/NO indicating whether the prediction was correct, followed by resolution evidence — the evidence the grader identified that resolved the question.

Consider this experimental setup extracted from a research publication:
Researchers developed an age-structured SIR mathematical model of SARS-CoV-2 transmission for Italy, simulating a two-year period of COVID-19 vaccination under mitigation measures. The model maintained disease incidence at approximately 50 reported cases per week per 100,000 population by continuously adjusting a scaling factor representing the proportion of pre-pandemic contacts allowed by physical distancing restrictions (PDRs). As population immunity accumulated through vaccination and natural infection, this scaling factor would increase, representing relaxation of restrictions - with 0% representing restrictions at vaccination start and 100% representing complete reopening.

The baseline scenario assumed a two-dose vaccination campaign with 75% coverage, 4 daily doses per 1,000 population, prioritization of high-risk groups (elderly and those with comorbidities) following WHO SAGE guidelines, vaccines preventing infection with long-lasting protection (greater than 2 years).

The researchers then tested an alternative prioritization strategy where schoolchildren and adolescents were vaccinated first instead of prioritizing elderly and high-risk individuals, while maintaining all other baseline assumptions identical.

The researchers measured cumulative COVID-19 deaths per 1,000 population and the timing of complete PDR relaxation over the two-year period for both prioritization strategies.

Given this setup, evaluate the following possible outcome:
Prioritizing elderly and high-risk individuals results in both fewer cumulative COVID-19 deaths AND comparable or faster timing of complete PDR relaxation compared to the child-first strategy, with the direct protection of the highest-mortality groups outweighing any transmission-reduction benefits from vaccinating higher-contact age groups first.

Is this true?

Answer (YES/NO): NO